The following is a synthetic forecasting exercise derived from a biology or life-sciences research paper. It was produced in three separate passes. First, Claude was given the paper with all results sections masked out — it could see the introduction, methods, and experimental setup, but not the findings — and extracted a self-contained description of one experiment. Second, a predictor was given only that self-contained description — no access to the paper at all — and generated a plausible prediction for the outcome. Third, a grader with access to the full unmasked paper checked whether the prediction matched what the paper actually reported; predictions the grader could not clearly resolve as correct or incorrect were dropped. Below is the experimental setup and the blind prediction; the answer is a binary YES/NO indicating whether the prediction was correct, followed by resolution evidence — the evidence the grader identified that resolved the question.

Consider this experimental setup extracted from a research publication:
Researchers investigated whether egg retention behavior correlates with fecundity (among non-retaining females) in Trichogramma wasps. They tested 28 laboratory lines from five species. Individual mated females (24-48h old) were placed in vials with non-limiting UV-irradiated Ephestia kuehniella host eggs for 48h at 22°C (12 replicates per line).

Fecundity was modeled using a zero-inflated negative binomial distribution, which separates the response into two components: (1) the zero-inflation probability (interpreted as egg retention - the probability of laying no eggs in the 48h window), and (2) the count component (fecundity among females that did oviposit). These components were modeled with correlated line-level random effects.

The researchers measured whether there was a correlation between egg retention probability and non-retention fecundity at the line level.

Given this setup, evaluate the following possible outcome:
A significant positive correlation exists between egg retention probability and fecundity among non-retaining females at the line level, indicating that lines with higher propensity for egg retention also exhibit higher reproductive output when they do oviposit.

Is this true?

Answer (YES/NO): NO